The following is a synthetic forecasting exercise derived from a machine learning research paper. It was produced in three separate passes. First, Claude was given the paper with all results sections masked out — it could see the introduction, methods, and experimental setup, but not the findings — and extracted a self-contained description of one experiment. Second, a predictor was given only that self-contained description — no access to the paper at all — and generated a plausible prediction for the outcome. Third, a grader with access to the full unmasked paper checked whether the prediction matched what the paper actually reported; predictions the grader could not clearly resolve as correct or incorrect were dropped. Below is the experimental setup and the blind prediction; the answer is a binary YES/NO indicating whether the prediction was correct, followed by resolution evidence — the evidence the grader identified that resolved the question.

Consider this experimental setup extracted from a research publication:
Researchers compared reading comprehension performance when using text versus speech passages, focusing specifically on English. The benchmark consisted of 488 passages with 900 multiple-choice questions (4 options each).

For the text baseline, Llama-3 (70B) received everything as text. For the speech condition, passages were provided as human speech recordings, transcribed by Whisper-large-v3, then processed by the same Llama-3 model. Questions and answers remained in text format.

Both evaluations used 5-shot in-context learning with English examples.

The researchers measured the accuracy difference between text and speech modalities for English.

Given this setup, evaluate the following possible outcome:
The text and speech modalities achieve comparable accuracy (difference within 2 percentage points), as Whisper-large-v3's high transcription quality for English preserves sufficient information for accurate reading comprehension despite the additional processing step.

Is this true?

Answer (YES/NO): YES